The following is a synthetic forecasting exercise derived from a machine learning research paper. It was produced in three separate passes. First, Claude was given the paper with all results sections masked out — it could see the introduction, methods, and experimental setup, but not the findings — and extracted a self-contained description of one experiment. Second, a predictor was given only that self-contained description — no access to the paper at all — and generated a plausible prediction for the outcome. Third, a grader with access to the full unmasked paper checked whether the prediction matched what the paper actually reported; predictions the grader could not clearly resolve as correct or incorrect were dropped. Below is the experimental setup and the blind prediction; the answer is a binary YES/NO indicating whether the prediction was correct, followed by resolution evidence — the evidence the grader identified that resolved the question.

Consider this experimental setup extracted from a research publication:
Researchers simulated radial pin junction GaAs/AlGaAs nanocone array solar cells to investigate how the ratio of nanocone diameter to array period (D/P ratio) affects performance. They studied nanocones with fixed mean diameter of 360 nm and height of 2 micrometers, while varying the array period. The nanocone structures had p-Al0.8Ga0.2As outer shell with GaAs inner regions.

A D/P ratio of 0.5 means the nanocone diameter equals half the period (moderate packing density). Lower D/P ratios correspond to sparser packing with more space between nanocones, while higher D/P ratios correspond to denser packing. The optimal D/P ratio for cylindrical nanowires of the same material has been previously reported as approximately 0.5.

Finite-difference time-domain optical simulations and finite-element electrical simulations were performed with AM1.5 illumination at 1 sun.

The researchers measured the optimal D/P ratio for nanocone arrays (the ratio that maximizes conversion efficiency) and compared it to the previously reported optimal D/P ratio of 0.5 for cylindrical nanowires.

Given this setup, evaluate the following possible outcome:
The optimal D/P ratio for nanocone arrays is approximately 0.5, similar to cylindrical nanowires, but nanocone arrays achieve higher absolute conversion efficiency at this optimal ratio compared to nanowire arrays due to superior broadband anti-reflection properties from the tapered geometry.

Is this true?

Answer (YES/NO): NO